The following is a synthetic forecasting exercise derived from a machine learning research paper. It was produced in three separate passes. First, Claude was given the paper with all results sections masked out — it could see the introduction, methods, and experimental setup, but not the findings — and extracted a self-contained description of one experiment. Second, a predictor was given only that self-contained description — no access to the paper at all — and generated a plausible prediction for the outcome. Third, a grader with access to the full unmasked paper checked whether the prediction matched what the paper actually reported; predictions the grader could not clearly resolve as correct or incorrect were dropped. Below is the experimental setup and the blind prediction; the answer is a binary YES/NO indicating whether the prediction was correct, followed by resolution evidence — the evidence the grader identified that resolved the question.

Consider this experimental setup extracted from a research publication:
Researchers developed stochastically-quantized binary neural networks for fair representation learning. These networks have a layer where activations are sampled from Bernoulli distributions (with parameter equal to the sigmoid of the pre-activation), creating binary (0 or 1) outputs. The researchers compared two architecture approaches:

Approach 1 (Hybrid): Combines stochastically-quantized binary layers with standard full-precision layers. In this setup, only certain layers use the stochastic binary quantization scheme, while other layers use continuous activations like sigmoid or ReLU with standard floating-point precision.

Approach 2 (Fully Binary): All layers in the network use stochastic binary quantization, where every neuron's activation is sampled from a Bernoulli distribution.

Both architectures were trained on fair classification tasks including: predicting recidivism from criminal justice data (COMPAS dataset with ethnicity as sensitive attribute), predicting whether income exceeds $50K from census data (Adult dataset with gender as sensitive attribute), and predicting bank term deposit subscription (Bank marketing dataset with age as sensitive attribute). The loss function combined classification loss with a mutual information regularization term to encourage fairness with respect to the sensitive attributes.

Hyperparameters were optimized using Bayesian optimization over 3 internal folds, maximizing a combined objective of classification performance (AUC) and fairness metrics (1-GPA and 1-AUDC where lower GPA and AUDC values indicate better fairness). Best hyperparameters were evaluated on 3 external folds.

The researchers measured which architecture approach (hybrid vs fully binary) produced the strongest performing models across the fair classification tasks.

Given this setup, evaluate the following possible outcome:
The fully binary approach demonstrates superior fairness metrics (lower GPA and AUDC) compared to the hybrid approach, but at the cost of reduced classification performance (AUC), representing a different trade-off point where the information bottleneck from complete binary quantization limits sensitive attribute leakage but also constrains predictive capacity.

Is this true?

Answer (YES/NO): NO